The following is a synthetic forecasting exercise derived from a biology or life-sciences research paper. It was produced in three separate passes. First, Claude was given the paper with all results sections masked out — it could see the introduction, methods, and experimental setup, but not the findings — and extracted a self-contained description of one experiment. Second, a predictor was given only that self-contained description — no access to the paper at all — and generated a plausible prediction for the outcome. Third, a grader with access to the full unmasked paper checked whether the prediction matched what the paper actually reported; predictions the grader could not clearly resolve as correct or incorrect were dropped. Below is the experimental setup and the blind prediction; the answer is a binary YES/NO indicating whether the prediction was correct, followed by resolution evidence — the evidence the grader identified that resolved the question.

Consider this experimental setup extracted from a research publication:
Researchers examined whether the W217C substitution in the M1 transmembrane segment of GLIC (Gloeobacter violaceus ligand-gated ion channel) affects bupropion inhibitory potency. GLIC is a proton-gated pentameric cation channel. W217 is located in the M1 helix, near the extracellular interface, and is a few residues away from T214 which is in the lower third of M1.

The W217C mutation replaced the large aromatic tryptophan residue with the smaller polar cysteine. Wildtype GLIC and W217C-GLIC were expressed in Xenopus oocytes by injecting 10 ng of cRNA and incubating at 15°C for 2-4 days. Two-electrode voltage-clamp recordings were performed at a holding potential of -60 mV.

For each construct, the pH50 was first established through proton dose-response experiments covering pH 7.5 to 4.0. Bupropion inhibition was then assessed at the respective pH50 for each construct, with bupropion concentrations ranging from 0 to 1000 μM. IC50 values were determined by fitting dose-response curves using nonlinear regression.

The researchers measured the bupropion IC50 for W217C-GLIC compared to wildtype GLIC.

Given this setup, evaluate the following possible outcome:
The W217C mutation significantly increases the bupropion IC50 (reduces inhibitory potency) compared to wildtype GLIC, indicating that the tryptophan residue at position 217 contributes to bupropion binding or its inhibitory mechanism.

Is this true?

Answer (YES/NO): NO